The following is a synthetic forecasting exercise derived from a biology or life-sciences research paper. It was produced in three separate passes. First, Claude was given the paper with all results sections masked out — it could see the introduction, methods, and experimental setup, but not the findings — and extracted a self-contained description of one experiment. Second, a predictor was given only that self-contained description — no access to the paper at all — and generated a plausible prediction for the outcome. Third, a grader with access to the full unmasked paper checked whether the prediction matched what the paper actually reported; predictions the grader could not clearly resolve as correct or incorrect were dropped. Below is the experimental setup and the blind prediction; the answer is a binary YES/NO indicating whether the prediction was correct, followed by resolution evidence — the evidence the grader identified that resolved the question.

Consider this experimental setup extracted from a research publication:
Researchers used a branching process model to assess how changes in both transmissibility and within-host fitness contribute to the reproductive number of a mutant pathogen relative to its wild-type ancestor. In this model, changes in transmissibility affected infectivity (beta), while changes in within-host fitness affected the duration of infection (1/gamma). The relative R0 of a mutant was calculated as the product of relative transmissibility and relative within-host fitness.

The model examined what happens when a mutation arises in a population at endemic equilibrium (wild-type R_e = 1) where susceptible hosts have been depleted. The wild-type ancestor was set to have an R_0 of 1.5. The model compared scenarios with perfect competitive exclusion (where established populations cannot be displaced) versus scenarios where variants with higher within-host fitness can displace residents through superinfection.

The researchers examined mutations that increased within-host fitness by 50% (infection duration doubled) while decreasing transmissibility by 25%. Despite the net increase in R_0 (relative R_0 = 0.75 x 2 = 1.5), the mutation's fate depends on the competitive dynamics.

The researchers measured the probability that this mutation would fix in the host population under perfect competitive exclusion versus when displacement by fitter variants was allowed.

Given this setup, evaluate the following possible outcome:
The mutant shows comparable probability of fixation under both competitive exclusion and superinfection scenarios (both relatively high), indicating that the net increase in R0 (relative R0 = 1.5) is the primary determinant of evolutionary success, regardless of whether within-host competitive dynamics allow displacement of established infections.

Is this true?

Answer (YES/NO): NO